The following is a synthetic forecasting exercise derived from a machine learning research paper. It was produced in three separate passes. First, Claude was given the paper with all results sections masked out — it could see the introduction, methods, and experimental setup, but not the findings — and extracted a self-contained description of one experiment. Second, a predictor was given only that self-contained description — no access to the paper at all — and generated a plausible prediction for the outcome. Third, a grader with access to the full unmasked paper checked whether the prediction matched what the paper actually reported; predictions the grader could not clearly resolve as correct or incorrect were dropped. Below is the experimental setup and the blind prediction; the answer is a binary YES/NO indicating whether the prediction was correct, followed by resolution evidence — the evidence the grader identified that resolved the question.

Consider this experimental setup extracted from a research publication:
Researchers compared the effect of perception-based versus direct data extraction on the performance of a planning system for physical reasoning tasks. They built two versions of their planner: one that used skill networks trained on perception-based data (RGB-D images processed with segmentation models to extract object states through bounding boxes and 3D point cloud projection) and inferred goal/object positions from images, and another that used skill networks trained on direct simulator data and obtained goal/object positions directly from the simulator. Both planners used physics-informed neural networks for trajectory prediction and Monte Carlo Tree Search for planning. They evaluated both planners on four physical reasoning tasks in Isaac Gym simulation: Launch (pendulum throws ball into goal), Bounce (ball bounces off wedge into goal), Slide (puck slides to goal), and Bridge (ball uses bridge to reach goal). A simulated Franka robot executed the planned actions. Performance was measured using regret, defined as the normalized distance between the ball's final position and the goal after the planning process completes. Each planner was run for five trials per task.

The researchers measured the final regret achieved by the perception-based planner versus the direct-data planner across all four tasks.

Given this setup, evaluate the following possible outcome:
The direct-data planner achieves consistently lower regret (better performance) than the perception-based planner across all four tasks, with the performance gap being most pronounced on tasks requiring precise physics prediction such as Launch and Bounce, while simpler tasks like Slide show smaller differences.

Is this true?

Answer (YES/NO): NO